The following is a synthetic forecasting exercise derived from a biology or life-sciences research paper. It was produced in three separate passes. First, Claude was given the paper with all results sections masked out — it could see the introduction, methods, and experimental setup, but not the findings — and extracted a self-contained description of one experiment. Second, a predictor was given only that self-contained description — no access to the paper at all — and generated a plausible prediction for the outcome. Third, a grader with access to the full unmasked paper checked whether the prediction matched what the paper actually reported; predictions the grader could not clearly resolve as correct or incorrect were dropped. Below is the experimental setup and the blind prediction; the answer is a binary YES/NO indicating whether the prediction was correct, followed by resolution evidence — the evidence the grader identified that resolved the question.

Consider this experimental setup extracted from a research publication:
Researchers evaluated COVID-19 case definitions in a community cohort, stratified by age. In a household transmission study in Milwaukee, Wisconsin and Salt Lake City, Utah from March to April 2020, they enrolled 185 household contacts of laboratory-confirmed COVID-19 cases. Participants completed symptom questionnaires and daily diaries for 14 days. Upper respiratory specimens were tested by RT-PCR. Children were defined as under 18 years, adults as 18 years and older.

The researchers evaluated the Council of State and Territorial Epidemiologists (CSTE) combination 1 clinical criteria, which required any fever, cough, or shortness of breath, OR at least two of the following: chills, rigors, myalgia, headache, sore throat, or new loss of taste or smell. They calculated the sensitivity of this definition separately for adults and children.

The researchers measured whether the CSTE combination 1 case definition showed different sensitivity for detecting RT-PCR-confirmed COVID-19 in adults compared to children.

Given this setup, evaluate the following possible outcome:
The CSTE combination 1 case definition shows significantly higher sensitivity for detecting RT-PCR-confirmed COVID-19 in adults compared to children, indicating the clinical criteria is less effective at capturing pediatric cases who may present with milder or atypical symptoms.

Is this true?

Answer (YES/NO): NO